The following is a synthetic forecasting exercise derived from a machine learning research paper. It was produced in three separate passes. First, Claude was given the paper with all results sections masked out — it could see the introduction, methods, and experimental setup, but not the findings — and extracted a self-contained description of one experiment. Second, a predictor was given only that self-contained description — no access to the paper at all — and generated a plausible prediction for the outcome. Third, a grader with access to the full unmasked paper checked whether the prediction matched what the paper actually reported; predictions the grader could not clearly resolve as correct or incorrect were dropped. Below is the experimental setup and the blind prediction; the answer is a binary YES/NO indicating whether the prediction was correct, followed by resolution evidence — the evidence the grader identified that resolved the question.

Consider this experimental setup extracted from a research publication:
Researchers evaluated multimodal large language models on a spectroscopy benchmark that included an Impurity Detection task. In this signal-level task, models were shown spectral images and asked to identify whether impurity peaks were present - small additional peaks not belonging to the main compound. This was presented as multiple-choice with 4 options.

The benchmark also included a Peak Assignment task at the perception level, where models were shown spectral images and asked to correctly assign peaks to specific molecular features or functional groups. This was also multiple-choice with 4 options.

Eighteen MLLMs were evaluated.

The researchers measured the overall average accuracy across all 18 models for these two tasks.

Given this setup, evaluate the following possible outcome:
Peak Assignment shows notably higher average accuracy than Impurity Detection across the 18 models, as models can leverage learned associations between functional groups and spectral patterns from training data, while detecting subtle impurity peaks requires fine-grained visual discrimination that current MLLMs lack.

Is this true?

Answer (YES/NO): NO